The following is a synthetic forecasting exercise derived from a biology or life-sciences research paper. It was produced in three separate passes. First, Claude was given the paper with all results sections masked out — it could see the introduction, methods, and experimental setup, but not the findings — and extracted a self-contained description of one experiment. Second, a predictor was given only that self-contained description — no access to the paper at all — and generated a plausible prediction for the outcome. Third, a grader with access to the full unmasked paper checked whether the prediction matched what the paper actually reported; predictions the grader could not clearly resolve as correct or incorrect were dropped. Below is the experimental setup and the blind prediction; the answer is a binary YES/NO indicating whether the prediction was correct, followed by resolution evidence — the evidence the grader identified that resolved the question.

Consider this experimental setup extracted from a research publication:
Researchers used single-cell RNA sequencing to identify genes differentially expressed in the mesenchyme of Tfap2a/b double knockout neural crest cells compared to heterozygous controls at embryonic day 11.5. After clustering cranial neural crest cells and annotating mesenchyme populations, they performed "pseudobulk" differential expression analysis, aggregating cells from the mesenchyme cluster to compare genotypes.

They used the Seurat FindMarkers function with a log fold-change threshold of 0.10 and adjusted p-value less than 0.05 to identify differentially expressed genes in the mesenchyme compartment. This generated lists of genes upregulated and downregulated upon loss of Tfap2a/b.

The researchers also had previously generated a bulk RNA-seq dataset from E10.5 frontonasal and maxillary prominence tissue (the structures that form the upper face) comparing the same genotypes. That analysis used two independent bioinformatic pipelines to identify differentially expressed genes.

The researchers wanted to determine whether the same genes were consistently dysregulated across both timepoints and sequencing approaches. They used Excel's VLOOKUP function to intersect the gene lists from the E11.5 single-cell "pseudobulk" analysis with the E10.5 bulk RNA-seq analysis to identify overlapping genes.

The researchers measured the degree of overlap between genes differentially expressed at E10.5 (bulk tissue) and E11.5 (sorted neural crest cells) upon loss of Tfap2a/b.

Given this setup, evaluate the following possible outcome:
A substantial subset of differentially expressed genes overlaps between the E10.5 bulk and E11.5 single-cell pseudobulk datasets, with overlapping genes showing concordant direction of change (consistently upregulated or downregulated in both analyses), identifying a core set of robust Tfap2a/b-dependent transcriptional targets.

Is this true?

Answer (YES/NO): YES